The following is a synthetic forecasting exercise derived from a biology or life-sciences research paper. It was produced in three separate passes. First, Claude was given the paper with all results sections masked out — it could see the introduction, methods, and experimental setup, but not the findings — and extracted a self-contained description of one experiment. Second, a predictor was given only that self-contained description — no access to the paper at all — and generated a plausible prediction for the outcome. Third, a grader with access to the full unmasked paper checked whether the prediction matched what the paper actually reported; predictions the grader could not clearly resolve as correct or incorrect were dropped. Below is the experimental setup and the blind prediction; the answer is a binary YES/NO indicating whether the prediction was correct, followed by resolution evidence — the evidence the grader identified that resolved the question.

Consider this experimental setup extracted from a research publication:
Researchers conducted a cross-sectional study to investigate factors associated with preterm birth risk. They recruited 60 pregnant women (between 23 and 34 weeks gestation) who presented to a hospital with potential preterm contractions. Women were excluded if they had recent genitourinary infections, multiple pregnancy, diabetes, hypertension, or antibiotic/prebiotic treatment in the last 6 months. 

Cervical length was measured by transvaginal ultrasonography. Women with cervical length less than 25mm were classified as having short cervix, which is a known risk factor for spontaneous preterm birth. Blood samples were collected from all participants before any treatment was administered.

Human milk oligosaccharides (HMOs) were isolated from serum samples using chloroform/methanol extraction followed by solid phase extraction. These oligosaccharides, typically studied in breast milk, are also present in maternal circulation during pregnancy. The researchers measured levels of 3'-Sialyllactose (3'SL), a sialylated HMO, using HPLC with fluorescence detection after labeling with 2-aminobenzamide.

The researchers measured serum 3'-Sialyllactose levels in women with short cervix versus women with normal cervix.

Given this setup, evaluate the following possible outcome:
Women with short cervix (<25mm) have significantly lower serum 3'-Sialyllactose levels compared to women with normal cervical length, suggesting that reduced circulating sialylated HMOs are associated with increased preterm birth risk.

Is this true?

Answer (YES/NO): NO